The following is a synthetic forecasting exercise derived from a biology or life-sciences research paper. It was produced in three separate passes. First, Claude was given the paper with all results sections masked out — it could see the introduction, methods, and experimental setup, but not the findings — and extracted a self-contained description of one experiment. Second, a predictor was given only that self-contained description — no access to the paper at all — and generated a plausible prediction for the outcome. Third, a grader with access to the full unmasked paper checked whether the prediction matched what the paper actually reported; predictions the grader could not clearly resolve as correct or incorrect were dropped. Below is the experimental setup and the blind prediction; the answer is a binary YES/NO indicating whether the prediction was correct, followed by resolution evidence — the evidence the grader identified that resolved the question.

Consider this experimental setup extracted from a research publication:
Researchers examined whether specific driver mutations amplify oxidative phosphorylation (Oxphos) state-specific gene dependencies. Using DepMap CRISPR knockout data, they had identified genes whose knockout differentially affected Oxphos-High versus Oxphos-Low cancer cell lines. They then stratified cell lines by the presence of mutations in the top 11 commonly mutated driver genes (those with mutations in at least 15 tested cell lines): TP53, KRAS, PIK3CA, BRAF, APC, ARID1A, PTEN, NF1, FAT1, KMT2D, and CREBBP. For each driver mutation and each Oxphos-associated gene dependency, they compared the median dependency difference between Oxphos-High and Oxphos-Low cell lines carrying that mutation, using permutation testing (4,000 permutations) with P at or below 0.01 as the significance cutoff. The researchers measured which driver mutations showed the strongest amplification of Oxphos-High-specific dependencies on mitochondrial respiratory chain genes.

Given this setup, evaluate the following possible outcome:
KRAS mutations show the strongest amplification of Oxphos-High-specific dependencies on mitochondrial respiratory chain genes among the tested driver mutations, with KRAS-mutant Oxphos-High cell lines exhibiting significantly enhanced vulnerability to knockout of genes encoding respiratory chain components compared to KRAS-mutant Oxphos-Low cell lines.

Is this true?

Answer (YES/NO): NO